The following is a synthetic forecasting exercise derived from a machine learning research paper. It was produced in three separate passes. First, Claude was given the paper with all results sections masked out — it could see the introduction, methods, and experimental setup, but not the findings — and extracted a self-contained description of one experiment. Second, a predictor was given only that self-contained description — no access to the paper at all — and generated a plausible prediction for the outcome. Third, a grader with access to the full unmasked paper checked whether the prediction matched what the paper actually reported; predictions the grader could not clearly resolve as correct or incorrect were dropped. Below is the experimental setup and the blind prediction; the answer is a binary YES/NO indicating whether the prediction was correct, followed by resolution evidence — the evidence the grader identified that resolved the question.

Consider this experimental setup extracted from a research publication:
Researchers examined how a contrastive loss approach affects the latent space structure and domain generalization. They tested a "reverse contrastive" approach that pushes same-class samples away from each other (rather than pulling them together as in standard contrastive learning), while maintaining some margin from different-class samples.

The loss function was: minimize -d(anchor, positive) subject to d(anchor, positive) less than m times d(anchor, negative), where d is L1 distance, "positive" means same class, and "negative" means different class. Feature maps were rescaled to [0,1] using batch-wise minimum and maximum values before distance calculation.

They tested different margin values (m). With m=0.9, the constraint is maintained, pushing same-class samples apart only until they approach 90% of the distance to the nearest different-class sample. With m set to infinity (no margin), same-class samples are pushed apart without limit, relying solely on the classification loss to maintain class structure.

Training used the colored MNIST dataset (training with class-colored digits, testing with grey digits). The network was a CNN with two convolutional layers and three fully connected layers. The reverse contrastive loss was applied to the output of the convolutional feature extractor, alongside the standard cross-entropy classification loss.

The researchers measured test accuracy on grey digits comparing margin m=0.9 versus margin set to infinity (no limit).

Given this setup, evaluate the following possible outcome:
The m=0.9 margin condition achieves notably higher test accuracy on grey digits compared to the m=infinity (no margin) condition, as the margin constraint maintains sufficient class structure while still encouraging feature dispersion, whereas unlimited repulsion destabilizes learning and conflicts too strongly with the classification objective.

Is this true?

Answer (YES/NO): NO